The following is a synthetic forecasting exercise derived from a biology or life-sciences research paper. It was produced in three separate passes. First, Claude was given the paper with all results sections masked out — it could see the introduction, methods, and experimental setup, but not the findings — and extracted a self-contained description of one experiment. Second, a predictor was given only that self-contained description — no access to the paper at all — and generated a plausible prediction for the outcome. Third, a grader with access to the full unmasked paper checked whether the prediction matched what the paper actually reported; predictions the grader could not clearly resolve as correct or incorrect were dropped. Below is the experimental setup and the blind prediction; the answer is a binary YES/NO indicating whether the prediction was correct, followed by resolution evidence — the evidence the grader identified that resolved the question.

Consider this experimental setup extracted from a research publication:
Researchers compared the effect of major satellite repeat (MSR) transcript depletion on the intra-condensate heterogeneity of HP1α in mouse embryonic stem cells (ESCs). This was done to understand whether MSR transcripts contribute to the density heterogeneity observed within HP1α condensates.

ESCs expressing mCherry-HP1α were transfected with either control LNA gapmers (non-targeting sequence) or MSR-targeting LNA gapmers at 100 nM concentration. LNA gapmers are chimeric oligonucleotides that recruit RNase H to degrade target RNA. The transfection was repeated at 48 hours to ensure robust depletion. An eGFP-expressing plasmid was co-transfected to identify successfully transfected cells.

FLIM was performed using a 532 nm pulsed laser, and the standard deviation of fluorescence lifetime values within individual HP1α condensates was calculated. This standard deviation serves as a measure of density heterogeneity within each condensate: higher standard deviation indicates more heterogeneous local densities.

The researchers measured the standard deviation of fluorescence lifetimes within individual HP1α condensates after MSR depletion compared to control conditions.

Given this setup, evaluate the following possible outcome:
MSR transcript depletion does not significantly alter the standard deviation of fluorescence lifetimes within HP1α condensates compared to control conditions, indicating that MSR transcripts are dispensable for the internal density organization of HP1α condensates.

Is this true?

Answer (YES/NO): NO